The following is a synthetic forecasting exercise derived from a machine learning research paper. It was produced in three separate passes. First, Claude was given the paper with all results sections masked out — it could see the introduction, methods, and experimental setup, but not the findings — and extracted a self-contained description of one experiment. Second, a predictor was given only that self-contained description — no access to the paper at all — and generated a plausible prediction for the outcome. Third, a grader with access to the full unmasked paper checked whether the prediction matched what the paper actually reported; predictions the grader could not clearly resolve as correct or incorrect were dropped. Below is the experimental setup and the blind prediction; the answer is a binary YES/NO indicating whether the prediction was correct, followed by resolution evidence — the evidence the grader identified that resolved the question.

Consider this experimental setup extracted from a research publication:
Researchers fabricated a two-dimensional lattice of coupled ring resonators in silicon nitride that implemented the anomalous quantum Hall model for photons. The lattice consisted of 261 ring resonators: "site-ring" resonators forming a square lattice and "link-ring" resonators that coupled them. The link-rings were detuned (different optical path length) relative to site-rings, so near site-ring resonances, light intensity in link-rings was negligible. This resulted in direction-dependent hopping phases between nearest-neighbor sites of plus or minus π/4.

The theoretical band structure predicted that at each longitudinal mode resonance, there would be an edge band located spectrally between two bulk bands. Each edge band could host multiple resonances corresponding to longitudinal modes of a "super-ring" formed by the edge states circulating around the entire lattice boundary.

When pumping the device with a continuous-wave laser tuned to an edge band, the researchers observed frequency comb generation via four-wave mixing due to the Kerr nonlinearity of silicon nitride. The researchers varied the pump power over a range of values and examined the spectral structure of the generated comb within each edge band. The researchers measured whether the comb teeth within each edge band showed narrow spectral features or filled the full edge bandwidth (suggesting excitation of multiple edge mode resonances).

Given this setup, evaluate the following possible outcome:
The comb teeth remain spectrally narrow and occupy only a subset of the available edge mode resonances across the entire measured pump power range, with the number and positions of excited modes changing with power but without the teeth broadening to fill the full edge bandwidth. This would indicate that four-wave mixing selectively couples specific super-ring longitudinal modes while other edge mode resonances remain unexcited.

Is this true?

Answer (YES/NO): NO